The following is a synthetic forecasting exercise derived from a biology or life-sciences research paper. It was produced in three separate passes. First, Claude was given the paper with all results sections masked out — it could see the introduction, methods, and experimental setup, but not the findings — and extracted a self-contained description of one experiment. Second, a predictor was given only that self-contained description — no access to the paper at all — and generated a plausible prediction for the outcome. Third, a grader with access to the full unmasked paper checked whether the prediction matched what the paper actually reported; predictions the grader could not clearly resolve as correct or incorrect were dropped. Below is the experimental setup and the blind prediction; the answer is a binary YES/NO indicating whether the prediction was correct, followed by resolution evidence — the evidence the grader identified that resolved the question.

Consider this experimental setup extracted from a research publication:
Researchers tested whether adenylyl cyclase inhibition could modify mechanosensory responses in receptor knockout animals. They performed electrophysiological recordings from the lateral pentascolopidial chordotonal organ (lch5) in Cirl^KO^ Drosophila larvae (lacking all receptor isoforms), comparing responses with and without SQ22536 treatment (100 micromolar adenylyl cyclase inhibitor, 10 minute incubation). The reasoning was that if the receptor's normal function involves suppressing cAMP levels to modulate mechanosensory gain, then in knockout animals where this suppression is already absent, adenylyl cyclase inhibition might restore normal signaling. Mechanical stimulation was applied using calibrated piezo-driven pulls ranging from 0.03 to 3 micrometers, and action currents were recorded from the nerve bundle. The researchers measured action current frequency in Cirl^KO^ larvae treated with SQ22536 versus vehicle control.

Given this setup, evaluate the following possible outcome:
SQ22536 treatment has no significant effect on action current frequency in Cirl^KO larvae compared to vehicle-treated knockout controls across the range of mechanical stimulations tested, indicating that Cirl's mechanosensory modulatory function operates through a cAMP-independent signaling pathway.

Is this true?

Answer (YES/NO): NO